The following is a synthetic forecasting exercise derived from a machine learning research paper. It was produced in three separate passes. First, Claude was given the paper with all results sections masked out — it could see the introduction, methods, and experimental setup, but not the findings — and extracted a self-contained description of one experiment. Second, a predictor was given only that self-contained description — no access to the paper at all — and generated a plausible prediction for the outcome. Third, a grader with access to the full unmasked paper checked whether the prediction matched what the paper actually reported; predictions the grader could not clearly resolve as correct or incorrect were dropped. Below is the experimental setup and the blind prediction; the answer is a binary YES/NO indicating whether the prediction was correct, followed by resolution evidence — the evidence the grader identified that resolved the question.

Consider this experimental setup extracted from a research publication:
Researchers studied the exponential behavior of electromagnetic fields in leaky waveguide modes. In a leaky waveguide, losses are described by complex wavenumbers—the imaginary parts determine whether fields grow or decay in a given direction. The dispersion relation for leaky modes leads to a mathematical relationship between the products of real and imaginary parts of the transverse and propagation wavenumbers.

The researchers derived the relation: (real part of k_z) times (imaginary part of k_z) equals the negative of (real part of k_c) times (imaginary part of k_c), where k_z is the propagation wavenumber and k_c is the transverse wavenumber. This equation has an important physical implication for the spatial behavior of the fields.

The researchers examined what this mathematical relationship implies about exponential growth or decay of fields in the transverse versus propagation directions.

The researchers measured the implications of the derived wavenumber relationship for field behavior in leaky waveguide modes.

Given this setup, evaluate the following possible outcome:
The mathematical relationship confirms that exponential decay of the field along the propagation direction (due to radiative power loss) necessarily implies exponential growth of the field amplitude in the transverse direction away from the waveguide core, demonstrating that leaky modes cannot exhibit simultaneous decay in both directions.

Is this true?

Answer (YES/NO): YES